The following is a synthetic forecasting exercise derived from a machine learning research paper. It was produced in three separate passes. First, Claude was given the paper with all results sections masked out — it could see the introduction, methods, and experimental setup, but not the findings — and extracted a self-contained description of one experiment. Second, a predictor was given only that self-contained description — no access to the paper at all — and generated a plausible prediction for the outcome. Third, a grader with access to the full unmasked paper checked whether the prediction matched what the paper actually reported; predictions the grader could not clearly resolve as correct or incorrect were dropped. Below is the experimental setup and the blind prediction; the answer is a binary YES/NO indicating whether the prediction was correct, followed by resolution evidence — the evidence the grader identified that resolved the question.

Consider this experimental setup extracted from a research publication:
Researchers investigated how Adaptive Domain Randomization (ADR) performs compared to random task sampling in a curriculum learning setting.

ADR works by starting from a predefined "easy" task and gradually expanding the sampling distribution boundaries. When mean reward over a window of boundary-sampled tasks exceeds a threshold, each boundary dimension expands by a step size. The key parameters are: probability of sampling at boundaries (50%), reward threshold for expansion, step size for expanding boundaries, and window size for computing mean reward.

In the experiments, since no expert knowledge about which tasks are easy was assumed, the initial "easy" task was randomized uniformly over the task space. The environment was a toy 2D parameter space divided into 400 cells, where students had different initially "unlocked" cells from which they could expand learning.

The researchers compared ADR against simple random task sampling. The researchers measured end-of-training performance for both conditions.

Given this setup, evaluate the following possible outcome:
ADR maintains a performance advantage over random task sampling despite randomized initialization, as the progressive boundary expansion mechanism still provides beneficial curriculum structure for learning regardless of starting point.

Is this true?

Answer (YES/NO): NO